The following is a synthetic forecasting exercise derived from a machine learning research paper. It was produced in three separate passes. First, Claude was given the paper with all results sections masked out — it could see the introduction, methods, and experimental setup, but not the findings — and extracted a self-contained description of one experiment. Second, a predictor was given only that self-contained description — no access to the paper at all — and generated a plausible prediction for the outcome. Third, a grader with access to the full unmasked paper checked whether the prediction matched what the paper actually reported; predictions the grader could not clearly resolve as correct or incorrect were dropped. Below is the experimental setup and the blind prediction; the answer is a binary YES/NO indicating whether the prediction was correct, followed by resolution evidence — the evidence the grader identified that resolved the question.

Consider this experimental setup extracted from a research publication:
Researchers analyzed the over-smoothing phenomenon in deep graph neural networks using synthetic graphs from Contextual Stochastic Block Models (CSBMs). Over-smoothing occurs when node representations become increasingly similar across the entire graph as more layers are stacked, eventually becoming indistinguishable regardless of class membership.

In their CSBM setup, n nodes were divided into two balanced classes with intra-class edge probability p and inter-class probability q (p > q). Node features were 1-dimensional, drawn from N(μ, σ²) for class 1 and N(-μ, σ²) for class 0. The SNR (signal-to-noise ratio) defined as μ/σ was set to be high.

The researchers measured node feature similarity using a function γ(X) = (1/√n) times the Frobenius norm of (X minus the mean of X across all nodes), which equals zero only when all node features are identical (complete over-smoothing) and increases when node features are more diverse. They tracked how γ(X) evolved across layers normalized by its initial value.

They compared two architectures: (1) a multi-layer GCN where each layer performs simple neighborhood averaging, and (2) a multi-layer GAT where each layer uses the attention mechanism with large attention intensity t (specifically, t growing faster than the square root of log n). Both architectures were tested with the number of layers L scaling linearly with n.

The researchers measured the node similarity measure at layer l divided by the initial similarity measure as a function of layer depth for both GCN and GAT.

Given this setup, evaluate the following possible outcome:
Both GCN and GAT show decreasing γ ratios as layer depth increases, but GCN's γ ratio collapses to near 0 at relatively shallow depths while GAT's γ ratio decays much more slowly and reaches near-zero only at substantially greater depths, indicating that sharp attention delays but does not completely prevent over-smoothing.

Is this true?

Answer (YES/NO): NO